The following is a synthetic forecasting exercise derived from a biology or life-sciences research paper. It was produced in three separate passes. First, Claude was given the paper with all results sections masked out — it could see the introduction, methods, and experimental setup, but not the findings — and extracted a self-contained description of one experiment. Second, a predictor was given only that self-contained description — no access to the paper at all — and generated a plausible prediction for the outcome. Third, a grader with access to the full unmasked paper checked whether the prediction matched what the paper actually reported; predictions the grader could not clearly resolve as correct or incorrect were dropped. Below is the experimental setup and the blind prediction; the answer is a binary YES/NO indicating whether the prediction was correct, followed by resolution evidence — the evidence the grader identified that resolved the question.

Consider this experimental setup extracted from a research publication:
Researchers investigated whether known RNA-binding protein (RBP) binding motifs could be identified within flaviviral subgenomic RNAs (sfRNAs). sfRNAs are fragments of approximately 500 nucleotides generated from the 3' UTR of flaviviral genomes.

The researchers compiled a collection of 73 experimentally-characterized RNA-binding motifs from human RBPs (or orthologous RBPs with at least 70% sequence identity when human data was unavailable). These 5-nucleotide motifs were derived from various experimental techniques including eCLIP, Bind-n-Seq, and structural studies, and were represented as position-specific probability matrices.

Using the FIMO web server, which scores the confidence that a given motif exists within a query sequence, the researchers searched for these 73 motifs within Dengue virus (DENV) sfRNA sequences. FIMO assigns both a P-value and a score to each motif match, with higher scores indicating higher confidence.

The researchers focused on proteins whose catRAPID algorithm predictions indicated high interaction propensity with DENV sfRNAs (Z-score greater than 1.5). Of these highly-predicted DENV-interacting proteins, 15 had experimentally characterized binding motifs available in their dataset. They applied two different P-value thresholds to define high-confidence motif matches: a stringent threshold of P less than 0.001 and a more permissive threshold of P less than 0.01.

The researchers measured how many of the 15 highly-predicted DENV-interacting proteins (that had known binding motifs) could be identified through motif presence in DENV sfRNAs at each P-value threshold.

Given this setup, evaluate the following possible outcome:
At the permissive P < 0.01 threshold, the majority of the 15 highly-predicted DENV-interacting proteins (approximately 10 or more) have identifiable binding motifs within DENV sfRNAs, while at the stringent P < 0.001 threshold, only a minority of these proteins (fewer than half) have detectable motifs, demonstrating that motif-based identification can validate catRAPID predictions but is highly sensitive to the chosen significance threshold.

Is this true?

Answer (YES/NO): YES